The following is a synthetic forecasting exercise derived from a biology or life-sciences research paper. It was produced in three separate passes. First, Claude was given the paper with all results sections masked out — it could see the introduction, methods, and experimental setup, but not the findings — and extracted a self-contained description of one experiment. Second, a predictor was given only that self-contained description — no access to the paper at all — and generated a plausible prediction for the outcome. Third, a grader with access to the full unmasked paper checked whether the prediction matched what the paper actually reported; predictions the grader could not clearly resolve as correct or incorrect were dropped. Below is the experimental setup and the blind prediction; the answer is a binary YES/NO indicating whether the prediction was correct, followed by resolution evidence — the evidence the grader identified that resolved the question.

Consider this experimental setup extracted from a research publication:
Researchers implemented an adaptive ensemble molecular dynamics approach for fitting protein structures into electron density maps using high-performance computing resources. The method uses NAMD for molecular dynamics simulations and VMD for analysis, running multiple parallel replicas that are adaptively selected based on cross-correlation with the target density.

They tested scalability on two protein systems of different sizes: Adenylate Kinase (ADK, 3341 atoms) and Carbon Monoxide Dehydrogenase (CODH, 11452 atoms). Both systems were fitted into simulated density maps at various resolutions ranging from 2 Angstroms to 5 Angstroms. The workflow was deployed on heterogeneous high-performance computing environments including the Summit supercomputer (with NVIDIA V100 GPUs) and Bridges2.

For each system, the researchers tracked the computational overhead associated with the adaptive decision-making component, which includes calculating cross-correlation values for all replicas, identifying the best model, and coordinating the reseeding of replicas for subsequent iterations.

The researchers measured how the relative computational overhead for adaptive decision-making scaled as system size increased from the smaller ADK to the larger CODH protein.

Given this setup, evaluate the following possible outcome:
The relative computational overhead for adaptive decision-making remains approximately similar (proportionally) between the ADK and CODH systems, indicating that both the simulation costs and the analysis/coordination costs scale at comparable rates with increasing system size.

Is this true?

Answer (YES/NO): YES